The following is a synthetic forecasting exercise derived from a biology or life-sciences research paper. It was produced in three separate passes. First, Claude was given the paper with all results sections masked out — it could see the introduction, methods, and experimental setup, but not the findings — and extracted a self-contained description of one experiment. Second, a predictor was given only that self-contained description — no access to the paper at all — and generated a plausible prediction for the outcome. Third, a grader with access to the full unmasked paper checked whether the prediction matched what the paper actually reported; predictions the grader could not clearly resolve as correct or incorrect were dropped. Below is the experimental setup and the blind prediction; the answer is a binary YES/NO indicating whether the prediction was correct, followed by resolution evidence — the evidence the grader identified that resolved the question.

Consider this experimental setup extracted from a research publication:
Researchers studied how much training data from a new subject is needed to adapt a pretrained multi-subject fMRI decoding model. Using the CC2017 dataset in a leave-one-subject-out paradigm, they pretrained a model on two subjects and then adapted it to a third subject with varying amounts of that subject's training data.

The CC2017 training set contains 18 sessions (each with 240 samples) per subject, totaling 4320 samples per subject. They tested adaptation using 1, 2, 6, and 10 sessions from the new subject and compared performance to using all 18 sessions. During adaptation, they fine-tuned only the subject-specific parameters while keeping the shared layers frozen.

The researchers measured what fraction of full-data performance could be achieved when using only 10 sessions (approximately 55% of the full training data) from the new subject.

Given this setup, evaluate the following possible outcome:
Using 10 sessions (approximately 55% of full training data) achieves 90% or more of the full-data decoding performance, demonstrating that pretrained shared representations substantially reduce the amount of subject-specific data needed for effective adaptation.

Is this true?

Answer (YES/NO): YES